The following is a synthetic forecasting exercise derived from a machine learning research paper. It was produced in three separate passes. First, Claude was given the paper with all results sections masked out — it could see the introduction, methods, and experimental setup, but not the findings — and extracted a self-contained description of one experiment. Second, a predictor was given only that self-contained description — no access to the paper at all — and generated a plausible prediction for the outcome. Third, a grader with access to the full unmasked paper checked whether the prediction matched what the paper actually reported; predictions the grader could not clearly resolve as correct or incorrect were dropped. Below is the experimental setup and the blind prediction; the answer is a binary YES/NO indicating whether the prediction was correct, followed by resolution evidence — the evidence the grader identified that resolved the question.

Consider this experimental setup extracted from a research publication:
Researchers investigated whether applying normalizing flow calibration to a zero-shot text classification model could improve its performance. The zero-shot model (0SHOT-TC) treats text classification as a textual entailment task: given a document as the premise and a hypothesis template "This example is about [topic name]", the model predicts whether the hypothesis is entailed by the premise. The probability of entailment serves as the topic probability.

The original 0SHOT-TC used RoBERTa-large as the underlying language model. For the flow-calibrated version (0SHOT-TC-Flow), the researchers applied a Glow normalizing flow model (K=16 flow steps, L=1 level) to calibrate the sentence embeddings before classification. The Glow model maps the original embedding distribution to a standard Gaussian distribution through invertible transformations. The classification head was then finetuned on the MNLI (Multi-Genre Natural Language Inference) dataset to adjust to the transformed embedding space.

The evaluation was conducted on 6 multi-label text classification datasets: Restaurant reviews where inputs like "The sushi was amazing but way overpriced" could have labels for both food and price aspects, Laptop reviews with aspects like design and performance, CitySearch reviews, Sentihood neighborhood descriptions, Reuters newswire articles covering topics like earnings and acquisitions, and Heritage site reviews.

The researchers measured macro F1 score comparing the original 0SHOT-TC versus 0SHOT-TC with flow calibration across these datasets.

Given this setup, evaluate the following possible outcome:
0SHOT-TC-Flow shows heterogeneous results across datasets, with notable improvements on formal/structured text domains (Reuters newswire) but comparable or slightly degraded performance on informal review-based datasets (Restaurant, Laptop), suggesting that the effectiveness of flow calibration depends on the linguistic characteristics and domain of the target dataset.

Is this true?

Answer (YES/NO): NO